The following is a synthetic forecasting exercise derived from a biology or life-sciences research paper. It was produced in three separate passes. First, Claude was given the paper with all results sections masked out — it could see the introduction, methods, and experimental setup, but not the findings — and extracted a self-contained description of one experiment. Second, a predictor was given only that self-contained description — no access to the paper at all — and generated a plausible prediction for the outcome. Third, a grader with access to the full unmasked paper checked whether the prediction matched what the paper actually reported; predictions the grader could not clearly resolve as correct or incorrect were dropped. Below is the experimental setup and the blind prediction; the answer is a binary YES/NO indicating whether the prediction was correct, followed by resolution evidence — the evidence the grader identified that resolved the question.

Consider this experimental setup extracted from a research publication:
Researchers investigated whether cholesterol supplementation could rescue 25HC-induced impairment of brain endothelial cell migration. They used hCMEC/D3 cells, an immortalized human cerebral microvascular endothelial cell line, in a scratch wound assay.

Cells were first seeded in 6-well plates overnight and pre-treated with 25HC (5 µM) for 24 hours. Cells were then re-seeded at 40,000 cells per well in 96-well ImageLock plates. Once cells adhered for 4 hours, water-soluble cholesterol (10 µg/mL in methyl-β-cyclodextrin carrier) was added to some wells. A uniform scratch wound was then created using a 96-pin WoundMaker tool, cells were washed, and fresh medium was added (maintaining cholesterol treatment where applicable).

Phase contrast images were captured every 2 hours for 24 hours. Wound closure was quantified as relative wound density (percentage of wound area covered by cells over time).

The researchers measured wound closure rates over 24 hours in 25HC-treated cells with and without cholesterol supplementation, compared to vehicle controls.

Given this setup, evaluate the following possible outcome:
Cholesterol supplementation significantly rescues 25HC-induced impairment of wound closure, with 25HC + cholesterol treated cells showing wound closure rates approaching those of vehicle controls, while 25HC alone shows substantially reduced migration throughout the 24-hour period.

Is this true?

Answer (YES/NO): YES